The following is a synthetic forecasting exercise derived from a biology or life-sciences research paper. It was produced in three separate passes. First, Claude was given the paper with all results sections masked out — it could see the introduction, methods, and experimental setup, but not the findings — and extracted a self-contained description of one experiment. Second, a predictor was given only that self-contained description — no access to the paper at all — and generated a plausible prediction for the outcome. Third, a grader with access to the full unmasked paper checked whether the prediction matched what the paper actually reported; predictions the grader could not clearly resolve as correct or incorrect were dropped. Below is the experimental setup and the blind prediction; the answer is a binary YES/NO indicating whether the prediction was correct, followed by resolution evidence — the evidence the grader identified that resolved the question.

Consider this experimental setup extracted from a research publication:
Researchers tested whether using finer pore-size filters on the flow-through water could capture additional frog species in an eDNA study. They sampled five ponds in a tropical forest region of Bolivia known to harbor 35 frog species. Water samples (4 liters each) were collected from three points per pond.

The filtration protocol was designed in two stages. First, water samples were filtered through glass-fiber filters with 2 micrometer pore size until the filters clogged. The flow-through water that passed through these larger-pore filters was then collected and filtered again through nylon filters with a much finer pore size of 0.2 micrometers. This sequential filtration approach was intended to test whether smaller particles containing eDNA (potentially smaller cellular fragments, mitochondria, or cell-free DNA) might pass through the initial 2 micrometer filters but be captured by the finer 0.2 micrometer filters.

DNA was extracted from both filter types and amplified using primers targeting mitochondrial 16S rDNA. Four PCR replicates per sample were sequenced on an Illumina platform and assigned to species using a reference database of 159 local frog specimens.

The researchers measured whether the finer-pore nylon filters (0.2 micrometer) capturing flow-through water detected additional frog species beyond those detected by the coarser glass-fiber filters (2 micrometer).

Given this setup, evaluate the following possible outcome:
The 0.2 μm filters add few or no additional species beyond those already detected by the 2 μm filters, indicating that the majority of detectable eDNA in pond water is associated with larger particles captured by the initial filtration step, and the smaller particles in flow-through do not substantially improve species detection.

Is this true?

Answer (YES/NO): NO